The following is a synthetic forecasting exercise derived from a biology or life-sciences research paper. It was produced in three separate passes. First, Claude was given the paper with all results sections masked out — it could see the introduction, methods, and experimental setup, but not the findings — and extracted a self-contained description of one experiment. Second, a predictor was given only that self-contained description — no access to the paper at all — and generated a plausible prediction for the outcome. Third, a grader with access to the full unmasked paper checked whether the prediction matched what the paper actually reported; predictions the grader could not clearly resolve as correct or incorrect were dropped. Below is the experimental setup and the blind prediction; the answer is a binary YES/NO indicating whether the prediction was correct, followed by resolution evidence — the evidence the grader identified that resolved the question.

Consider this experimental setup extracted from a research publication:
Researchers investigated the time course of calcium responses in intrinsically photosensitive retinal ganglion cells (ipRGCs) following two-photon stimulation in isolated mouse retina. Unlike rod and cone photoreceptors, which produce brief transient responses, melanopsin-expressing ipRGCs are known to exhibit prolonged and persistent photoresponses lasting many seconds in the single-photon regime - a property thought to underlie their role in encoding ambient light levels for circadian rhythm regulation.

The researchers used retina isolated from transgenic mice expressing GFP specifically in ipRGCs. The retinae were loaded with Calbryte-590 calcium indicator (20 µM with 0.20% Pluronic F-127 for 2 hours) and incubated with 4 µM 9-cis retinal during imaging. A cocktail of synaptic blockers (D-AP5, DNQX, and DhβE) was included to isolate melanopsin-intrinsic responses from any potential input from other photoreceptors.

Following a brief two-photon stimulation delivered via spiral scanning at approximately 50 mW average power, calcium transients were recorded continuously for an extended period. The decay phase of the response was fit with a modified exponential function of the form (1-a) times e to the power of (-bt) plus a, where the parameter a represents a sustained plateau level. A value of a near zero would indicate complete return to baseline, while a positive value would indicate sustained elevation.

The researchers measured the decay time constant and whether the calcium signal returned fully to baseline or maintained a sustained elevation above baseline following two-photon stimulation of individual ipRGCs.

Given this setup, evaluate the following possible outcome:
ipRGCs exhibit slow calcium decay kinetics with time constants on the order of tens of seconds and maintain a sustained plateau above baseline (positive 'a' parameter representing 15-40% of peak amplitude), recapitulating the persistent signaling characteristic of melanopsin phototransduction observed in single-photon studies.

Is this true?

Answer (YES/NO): NO